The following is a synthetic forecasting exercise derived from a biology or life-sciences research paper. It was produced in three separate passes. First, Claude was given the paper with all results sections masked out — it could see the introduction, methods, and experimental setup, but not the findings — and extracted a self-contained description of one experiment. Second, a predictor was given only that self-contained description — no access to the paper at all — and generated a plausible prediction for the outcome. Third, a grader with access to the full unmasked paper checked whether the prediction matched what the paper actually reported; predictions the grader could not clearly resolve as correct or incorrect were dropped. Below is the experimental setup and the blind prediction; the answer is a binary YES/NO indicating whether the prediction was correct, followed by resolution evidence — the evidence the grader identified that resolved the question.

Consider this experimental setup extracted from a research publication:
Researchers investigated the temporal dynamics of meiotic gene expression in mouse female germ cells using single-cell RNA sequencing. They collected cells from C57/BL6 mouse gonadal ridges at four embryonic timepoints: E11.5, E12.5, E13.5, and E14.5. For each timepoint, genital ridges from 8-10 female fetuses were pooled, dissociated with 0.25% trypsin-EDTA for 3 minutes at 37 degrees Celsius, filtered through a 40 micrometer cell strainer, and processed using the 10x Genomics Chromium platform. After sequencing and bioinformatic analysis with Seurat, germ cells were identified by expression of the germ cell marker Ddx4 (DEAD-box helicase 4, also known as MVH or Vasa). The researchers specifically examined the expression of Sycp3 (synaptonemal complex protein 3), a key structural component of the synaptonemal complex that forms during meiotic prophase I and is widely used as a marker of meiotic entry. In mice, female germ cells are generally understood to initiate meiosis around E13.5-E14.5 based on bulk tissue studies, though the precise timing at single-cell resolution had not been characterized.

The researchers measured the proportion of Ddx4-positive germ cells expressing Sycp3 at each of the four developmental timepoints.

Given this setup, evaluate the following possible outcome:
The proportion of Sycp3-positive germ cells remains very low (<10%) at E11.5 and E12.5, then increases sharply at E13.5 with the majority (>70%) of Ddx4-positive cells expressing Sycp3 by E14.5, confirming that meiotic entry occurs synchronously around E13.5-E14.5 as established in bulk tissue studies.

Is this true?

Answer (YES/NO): NO